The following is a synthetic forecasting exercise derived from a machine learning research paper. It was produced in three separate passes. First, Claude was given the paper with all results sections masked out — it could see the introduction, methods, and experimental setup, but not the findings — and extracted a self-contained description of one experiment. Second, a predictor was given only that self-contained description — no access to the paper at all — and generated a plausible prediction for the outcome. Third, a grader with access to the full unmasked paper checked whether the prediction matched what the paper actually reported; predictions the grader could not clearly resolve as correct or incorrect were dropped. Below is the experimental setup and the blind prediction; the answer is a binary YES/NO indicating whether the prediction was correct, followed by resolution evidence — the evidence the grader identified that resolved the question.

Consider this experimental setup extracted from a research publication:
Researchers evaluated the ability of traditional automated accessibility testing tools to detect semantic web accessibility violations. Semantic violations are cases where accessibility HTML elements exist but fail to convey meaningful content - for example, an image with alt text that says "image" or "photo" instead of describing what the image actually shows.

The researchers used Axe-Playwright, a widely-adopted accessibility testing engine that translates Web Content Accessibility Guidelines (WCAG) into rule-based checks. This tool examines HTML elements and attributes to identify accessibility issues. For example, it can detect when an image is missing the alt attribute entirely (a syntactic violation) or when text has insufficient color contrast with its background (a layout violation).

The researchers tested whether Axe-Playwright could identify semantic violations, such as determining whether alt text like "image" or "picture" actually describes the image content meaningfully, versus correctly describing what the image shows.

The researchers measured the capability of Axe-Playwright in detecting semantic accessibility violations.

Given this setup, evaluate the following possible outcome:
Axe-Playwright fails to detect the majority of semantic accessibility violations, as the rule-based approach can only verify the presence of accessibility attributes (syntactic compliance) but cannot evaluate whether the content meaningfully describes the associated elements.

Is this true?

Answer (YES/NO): YES